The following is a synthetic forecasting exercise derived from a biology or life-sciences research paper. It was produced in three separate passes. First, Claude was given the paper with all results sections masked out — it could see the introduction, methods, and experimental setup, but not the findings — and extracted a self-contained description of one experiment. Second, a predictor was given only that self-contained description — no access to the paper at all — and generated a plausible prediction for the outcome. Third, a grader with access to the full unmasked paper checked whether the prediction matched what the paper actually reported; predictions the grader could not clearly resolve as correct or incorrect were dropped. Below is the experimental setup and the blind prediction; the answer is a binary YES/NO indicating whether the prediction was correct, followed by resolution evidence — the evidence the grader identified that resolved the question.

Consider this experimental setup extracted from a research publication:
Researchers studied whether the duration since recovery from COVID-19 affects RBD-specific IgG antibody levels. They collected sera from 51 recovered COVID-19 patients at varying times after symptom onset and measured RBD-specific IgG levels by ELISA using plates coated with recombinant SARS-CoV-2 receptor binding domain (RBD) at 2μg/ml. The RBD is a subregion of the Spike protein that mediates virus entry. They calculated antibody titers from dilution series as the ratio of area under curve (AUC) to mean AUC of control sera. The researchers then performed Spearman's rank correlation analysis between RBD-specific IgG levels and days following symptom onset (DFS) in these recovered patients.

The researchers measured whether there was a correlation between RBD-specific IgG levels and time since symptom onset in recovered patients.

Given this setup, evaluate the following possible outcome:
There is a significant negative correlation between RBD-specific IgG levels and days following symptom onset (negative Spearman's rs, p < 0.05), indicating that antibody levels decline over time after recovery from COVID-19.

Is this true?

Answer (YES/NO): YES